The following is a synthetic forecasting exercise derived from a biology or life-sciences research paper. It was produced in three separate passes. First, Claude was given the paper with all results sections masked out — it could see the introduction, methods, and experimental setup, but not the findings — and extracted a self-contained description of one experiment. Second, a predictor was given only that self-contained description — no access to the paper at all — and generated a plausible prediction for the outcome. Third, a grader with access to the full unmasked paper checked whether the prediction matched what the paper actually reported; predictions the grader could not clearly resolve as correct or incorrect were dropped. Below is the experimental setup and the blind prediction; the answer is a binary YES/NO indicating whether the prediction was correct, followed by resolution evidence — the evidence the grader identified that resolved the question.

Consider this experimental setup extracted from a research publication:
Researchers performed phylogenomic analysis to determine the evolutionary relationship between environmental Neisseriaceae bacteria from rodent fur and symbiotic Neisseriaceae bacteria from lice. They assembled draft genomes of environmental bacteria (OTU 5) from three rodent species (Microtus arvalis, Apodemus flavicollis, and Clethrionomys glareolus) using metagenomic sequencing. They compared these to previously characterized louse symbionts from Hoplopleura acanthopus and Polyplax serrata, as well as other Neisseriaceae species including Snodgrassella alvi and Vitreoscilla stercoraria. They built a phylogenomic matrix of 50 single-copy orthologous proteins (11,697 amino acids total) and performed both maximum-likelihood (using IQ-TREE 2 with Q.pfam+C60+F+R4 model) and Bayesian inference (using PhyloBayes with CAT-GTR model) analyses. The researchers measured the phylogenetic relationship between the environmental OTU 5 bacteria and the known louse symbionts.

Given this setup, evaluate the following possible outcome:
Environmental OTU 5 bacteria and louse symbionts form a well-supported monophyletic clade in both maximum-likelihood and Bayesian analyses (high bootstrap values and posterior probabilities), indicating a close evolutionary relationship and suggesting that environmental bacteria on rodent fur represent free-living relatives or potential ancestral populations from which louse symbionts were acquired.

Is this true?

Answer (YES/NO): YES